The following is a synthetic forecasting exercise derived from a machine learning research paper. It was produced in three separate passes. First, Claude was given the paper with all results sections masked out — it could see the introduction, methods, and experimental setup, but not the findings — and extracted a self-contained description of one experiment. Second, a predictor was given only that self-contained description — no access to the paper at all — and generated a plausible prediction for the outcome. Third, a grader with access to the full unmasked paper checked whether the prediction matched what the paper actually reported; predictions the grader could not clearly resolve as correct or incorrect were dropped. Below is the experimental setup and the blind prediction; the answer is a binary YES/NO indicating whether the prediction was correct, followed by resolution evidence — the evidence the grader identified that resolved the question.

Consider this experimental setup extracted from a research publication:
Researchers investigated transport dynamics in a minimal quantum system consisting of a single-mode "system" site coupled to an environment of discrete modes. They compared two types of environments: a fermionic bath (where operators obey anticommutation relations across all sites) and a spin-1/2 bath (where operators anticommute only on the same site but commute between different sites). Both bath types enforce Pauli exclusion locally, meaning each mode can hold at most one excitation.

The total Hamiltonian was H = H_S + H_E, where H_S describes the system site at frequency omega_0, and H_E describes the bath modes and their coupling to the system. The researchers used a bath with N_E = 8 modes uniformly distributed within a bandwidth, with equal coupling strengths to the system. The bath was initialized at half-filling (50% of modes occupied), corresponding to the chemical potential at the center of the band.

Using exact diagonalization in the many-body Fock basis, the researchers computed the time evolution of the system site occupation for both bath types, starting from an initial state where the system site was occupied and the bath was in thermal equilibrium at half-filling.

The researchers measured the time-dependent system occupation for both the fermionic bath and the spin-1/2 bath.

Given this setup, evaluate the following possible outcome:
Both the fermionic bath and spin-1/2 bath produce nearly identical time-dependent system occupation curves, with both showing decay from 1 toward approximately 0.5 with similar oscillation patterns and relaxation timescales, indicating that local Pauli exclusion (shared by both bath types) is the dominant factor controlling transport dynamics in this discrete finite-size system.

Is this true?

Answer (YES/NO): NO